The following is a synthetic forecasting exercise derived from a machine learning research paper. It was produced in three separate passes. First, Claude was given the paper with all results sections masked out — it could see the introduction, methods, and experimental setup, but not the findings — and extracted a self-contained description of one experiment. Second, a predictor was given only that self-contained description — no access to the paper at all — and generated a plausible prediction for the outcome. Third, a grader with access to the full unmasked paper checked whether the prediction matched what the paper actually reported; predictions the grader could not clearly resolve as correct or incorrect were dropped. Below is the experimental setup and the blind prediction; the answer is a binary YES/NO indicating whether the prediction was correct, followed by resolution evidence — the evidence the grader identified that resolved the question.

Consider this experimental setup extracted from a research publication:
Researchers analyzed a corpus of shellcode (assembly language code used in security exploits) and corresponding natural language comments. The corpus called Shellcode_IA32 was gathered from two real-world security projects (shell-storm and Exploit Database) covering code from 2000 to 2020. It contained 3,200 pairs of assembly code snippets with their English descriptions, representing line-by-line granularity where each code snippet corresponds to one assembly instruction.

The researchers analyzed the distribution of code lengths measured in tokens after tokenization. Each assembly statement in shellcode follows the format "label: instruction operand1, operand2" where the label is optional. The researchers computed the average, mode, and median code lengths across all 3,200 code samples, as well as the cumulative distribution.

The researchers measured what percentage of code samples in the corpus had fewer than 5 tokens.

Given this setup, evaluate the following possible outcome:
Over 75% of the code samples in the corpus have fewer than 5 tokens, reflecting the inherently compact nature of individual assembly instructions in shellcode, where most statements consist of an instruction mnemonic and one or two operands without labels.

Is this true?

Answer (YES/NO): YES